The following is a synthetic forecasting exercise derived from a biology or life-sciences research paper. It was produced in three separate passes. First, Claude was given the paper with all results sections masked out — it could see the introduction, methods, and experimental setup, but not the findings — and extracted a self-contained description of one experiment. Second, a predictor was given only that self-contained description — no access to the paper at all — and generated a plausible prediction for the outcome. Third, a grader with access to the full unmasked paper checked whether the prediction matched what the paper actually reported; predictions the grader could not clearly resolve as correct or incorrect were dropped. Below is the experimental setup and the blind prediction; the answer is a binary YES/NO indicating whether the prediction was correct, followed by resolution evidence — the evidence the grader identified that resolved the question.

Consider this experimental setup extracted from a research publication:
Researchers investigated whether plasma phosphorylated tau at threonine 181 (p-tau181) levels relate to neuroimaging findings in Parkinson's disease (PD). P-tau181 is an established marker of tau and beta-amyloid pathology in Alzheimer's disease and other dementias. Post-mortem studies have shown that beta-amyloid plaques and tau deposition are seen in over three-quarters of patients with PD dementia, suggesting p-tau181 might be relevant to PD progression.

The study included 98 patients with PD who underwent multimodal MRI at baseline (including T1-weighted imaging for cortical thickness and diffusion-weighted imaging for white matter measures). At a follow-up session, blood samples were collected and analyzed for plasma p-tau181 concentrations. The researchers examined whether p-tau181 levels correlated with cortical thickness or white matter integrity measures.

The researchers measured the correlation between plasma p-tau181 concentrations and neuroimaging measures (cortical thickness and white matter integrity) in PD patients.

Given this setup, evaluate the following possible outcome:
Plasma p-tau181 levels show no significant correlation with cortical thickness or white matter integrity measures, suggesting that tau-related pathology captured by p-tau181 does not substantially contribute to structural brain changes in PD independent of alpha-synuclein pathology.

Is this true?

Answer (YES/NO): YES